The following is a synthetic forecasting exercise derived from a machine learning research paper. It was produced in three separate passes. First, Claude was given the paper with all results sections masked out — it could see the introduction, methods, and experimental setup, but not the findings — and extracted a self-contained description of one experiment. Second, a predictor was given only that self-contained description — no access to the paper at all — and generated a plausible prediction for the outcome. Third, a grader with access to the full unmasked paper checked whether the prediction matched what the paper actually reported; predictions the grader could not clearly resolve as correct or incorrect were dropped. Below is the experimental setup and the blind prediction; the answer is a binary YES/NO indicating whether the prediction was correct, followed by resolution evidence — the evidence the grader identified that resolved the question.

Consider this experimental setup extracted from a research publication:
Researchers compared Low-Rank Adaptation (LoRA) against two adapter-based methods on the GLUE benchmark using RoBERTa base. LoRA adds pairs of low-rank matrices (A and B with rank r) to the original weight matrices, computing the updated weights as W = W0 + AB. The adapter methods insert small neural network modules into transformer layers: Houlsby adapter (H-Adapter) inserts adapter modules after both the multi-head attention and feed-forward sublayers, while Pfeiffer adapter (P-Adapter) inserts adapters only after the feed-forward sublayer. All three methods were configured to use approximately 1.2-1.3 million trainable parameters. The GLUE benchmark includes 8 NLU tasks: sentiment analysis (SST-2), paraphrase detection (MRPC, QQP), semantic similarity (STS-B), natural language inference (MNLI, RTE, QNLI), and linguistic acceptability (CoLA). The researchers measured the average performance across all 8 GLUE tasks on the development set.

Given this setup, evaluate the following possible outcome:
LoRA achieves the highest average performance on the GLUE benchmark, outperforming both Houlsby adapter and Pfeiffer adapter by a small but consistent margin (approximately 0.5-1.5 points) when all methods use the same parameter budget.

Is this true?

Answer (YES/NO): NO